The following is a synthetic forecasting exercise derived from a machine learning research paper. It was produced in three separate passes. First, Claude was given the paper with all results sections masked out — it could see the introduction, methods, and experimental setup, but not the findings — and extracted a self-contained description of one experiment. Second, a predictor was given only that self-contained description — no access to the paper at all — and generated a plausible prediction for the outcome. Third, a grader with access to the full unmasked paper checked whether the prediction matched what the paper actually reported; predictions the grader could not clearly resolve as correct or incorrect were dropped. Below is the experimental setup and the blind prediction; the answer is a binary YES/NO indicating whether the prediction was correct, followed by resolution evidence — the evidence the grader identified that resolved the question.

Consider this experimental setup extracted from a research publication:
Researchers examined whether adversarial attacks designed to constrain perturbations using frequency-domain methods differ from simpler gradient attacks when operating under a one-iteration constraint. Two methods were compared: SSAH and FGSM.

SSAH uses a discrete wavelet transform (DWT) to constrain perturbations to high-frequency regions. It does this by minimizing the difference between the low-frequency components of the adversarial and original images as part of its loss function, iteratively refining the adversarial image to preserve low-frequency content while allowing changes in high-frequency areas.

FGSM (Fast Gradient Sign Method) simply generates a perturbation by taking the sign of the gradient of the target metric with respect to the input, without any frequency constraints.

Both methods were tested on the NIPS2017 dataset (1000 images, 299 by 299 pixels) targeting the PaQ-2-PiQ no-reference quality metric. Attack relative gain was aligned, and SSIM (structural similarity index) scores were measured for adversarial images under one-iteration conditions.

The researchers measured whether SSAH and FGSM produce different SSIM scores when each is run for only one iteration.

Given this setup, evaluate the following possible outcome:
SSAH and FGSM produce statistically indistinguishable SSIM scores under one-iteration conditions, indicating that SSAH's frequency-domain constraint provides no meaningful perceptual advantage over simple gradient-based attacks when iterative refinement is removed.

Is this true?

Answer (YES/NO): YES